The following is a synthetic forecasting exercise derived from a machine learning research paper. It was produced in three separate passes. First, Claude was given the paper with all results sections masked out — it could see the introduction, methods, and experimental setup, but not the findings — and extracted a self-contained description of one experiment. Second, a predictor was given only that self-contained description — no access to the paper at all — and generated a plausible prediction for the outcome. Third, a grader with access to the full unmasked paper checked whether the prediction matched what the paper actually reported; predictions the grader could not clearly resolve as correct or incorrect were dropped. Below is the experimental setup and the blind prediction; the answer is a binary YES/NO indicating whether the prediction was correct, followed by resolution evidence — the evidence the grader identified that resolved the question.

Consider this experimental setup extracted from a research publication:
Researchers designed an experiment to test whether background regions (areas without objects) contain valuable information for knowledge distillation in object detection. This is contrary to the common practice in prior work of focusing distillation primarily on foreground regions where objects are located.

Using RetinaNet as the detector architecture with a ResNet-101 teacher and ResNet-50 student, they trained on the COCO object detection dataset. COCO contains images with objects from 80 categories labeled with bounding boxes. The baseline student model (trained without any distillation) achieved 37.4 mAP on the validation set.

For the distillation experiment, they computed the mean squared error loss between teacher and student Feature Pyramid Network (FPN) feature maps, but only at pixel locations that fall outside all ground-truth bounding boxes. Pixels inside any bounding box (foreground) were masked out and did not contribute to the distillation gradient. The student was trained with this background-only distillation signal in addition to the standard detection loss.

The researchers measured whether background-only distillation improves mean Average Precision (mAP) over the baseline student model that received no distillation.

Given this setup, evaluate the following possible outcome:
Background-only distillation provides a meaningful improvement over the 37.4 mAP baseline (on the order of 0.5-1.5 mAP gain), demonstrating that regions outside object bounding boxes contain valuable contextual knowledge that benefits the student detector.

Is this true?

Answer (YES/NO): NO